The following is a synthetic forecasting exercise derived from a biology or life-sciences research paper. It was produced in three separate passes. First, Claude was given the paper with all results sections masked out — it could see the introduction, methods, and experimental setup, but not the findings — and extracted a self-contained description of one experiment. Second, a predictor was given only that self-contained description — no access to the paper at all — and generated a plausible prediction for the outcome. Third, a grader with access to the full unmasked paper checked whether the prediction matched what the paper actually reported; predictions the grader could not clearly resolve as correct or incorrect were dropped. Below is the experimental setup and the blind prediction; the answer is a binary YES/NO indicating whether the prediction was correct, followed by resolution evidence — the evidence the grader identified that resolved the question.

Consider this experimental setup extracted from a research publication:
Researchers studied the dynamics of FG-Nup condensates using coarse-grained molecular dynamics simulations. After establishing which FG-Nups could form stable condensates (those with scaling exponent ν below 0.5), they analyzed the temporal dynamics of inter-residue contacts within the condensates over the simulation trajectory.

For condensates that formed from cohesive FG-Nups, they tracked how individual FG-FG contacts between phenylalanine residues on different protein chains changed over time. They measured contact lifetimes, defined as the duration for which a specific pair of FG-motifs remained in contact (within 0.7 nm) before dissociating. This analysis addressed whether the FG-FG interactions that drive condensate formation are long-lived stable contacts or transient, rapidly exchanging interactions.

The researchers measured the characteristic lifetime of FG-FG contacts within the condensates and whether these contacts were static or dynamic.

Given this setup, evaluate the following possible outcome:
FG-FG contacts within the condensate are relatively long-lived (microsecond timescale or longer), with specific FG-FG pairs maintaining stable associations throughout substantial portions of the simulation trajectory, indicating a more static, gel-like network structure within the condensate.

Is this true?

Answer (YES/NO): NO